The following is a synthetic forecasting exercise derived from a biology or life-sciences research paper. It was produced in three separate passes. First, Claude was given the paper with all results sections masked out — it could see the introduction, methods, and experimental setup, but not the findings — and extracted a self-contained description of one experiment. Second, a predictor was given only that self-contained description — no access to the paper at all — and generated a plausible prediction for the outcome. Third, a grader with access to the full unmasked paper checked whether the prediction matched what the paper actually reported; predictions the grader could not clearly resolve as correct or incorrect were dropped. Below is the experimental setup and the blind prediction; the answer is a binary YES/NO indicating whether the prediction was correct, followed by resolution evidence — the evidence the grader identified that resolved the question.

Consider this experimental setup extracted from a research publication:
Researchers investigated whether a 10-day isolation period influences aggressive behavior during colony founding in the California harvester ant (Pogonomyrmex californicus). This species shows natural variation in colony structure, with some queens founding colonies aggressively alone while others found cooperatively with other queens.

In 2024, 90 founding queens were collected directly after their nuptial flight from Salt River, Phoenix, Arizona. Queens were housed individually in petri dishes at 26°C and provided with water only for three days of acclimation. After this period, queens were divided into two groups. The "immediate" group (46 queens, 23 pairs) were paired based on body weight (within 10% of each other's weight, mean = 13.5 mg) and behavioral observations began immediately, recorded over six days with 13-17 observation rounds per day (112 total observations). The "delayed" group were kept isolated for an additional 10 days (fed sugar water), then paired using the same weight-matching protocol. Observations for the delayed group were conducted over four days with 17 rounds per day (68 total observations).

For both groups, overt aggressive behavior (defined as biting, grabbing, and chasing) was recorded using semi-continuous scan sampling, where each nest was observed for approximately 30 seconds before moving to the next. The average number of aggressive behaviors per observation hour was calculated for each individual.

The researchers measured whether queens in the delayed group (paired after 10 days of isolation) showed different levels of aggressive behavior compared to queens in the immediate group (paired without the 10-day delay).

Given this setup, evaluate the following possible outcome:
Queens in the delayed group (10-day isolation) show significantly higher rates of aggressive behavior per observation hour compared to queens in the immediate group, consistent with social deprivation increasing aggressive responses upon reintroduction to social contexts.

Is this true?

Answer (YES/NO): NO